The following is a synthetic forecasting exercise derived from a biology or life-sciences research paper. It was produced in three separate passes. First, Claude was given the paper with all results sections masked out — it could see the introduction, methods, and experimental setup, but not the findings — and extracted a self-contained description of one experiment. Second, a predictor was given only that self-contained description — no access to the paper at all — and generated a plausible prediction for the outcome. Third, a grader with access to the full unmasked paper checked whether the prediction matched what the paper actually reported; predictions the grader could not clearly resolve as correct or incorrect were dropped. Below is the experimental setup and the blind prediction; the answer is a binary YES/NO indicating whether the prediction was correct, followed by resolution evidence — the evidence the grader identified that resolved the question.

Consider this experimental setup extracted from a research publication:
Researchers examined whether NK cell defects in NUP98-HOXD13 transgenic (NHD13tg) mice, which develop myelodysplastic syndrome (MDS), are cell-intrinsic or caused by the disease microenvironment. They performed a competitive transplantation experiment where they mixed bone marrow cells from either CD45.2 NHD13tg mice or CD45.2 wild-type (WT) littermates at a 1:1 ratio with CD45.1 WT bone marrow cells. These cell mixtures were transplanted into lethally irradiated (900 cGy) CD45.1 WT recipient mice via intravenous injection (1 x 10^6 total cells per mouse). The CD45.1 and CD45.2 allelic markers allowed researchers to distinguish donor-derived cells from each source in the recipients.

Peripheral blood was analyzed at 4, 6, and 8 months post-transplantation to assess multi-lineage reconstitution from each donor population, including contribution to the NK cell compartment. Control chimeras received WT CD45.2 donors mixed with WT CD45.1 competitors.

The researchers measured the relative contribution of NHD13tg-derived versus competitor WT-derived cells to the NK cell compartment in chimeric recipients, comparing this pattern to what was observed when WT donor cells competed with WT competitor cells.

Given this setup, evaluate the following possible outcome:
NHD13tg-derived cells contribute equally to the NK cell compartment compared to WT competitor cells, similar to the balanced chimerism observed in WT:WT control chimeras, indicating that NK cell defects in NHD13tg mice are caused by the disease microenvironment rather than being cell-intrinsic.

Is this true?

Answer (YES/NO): NO